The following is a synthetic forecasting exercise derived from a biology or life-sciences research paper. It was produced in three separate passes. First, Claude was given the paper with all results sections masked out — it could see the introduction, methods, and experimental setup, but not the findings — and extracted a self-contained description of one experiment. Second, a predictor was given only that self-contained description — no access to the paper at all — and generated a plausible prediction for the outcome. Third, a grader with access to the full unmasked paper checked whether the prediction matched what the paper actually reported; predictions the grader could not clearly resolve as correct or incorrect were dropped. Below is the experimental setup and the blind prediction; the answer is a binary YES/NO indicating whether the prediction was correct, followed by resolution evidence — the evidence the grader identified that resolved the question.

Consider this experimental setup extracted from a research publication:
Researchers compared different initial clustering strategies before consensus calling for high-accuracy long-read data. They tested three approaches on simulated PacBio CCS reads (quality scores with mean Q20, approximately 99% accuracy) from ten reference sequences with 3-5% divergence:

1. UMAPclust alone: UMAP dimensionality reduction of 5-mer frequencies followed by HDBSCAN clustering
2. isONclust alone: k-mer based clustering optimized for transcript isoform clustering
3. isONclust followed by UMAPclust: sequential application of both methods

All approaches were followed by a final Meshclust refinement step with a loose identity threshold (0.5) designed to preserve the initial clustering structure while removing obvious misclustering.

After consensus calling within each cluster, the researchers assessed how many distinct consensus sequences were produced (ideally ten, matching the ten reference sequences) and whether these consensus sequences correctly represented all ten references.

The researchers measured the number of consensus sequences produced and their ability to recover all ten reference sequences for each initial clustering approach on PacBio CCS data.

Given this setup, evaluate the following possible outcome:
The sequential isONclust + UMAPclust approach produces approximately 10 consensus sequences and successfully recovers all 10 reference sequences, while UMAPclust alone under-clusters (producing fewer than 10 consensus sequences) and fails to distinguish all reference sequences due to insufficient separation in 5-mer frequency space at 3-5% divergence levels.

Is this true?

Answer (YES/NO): NO